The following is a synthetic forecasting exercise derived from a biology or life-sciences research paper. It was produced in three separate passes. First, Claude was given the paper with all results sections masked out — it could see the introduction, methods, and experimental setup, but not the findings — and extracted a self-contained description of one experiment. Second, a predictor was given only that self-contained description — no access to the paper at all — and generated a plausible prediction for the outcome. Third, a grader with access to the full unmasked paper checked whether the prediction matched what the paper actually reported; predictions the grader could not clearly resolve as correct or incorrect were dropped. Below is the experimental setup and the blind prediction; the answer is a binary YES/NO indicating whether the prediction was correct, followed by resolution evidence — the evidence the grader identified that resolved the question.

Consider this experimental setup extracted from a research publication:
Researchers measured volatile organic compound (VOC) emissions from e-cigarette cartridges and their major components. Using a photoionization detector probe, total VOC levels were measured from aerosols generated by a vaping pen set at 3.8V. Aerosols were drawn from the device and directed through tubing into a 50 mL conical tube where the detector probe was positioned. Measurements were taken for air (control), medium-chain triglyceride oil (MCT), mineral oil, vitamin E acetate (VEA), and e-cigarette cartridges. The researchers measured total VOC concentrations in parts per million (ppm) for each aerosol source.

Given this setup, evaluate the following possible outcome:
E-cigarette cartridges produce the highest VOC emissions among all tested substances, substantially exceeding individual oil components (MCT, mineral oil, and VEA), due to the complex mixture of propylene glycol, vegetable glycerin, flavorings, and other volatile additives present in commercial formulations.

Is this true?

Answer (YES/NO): YES